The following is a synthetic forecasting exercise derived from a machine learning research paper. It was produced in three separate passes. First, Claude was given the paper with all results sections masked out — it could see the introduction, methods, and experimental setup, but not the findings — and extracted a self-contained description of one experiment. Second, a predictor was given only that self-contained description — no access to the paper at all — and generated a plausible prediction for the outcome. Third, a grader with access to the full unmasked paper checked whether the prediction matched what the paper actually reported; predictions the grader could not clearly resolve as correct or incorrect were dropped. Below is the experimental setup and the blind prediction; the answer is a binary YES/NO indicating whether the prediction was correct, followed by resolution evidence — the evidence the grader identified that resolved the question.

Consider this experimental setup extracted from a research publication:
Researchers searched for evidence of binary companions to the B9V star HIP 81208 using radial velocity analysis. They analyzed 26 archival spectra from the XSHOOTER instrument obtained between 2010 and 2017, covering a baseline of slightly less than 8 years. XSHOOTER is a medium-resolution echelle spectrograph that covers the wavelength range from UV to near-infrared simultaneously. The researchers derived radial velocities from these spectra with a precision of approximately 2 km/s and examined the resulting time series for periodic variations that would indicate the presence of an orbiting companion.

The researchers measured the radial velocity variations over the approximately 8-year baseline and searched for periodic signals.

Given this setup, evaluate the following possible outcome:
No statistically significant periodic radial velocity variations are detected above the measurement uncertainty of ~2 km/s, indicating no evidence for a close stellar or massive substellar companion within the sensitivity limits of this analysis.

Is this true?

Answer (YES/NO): YES